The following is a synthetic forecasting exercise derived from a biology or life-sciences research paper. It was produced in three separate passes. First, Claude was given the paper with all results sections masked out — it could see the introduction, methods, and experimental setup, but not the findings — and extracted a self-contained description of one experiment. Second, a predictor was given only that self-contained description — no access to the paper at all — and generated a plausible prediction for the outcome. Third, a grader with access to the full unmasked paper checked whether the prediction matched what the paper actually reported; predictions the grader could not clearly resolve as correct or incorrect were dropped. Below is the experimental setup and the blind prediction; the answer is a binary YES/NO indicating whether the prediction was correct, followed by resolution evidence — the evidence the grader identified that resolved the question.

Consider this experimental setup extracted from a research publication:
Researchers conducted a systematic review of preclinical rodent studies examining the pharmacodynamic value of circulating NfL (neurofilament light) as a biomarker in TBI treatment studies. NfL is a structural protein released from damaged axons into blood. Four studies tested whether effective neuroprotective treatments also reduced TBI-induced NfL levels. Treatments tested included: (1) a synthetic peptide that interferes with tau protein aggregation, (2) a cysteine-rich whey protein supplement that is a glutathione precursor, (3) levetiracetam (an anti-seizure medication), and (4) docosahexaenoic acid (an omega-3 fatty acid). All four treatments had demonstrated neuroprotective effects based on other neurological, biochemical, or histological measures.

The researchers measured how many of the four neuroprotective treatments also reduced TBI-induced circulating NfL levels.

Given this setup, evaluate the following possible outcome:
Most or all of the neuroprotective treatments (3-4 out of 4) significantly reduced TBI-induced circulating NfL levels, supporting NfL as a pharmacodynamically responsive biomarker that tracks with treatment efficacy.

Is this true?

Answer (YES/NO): NO